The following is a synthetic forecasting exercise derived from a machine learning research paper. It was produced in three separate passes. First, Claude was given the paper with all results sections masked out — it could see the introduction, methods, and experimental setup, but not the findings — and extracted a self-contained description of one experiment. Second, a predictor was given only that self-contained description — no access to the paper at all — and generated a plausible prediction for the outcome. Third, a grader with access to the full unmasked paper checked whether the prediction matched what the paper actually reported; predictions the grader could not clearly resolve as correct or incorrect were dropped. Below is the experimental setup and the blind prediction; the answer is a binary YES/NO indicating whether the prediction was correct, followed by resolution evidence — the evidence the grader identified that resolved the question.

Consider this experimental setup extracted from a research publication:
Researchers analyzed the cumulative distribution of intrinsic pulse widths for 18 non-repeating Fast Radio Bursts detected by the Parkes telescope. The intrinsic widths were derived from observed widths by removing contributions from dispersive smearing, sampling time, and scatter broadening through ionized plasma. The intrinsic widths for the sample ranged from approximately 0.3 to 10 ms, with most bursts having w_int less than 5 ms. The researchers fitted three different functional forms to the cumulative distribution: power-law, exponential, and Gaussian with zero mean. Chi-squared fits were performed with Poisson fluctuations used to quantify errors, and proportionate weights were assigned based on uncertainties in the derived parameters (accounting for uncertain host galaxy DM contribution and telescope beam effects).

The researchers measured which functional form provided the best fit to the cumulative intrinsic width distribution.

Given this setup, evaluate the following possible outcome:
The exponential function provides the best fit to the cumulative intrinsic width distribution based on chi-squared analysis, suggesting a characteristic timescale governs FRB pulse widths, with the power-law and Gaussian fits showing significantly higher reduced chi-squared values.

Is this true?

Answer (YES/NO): NO